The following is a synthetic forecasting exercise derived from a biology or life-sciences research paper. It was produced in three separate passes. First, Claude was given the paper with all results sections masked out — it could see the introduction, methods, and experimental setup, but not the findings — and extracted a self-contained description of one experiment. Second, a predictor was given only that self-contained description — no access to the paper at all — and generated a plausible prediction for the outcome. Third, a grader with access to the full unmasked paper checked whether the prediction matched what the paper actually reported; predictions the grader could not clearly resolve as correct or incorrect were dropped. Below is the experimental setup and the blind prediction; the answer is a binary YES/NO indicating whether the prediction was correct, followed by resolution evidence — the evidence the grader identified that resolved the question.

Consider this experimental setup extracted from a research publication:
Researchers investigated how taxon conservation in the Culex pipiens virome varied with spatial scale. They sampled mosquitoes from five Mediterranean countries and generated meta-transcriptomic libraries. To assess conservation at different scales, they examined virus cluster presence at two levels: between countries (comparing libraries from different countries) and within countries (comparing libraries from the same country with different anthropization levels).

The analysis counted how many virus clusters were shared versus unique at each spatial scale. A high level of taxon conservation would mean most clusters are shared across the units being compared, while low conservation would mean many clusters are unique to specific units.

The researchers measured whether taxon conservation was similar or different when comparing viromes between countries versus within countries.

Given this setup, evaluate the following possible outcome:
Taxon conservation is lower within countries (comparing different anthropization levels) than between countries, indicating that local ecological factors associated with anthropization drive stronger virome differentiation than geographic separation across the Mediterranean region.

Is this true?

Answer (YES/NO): NO